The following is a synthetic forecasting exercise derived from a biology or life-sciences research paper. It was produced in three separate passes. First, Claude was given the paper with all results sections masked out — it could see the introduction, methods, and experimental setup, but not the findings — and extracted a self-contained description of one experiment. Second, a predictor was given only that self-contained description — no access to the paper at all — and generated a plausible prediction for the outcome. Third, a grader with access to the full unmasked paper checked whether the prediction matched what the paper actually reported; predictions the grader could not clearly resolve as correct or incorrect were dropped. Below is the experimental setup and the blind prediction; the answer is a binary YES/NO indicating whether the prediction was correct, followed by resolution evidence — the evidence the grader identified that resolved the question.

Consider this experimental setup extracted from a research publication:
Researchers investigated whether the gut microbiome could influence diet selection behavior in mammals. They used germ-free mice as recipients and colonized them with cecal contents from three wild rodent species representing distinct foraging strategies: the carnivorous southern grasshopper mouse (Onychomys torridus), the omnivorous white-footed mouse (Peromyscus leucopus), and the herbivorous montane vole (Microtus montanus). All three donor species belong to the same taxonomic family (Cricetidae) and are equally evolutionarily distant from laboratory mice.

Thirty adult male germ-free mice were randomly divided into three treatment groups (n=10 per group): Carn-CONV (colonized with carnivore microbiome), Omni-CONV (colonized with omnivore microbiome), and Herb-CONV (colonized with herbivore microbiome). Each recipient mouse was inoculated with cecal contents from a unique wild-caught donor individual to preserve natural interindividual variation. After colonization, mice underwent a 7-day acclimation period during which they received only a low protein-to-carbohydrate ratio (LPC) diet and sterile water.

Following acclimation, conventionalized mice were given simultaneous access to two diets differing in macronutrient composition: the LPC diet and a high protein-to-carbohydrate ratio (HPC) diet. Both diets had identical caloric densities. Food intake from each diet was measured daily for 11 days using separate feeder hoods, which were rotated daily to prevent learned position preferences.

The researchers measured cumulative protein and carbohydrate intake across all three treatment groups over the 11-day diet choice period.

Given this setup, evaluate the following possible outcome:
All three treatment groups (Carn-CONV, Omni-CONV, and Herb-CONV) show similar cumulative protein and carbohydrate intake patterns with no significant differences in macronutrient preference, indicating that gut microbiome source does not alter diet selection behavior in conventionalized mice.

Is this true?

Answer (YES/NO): NO